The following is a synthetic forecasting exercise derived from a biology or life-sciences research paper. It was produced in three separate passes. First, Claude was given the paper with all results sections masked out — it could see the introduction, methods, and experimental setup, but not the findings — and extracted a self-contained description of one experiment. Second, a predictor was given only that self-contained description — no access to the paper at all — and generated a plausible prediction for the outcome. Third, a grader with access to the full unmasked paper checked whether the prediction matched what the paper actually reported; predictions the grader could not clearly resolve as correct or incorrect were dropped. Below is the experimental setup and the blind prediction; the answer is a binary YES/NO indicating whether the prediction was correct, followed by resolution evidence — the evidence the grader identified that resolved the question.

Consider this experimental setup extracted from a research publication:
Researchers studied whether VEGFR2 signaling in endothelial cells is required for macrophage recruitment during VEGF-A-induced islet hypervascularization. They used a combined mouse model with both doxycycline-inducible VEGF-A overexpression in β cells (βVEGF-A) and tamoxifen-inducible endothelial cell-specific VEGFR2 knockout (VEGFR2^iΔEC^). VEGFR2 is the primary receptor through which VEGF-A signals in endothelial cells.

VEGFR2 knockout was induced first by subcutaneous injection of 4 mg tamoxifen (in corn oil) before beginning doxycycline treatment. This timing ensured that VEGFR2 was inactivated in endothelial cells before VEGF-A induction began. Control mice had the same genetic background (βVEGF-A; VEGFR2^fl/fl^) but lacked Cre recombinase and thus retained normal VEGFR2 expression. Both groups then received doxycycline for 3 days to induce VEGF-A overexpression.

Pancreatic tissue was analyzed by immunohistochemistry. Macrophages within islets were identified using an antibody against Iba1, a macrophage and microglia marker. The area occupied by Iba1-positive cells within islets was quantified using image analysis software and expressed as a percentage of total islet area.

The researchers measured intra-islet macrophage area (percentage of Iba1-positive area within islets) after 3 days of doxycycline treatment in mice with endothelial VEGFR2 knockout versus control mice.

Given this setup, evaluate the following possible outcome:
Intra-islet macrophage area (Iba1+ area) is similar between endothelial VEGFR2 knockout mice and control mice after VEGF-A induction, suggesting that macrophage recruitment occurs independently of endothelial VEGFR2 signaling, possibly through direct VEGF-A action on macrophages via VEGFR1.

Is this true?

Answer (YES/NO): NO